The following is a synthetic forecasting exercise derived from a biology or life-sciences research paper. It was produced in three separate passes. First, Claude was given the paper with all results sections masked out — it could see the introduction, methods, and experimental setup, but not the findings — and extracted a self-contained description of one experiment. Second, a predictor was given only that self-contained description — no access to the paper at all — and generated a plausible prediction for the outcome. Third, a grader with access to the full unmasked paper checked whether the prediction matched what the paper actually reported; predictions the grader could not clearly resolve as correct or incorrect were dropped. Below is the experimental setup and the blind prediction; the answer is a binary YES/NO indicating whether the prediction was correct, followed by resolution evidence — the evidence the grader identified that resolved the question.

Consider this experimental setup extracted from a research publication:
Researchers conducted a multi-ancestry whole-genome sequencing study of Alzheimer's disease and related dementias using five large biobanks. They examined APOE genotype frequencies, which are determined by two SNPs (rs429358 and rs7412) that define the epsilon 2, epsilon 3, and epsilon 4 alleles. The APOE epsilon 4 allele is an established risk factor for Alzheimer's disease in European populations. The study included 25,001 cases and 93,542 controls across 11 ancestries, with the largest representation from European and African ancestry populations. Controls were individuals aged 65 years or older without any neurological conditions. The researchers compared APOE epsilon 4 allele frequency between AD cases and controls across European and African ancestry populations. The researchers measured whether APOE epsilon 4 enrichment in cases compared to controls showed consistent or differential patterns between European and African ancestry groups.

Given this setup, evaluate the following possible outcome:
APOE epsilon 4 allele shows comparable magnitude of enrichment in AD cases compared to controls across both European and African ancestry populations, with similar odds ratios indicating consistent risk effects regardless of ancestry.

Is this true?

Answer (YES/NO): NO